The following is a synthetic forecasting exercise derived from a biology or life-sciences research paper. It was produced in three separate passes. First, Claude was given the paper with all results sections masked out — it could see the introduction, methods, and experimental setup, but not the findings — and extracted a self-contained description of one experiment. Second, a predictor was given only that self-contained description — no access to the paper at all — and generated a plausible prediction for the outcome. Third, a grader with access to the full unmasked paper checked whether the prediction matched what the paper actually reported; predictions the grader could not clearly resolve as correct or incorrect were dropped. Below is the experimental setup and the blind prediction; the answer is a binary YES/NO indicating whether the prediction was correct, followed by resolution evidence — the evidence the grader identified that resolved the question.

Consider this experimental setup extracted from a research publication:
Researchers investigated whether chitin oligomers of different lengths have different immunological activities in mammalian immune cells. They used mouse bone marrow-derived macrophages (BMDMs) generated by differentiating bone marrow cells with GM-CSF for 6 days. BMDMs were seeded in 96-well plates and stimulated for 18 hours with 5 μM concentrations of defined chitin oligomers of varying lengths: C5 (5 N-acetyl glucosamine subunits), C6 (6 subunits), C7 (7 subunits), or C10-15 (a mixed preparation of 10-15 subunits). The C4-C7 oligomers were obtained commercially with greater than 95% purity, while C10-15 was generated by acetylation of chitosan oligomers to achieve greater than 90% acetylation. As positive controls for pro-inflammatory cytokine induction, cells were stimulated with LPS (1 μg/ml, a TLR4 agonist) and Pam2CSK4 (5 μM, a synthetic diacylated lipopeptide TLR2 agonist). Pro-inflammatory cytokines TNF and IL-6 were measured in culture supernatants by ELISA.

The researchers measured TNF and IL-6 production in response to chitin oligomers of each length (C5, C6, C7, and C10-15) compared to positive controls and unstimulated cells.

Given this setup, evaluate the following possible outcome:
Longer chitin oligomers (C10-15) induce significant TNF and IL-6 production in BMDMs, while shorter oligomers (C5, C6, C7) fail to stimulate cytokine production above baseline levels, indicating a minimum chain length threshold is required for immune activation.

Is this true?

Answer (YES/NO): NO